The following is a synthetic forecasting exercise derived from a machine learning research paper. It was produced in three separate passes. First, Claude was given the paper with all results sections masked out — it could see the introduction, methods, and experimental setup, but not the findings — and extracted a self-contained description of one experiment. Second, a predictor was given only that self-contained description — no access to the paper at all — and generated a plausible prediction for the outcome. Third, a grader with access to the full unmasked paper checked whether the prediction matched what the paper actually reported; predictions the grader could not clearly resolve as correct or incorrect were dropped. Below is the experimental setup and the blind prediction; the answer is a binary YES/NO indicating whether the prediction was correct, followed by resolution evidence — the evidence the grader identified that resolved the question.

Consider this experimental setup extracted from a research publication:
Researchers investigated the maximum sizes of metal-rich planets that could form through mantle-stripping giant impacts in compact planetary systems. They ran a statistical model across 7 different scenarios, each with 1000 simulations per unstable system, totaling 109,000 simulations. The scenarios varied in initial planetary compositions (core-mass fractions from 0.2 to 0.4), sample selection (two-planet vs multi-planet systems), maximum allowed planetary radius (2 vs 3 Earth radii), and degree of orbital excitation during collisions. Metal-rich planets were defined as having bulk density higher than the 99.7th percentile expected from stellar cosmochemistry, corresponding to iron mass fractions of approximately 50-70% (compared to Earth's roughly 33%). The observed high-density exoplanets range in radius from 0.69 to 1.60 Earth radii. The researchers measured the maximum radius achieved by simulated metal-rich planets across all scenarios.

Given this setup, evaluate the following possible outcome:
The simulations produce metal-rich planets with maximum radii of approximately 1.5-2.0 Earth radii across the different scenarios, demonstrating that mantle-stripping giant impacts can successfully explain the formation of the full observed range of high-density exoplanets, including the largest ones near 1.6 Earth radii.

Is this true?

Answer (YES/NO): NO